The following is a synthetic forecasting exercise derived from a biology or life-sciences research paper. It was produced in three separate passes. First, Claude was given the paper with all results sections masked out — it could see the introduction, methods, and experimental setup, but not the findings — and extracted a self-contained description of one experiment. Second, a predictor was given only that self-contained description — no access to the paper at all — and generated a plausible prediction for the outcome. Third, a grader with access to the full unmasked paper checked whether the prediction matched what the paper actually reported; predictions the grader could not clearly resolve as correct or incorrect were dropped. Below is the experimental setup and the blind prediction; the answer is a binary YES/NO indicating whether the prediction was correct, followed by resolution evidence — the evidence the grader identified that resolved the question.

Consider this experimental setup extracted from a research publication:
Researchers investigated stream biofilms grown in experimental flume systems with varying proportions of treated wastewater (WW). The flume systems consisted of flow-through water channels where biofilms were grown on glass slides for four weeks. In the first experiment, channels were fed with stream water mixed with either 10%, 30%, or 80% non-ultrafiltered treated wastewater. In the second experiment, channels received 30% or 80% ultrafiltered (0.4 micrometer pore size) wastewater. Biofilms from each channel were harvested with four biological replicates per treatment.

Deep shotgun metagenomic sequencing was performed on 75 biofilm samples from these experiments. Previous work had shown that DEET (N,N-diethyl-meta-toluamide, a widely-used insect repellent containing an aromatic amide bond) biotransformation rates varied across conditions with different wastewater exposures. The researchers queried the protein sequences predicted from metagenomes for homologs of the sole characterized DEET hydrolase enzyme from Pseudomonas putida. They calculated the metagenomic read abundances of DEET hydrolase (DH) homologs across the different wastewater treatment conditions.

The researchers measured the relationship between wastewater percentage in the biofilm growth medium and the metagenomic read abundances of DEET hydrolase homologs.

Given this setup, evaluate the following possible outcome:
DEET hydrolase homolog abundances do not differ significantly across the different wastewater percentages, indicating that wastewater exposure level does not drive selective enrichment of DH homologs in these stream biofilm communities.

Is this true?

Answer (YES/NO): NO